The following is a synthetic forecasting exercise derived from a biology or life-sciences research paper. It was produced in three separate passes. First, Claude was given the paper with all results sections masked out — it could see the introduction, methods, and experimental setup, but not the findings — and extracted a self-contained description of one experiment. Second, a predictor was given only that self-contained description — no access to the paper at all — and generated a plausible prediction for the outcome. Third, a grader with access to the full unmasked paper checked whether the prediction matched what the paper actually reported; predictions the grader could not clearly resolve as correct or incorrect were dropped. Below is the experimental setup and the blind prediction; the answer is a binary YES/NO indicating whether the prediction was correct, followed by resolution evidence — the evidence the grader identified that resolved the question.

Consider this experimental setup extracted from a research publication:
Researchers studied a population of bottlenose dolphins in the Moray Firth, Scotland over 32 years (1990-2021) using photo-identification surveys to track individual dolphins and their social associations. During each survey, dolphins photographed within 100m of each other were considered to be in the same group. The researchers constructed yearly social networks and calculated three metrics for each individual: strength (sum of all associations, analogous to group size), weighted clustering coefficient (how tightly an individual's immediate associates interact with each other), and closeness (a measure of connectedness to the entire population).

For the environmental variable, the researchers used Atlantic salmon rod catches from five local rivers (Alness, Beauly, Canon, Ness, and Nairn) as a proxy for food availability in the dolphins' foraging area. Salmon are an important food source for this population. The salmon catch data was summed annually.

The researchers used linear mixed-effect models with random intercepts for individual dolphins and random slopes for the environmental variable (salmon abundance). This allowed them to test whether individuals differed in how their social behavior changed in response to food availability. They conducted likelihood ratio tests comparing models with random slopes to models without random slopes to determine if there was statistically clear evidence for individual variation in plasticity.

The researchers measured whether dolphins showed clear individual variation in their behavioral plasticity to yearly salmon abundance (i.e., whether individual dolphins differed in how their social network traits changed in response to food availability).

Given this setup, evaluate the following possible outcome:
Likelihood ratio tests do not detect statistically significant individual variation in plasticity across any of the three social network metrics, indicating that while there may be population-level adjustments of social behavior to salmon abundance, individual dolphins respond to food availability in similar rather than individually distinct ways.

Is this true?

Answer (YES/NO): NO